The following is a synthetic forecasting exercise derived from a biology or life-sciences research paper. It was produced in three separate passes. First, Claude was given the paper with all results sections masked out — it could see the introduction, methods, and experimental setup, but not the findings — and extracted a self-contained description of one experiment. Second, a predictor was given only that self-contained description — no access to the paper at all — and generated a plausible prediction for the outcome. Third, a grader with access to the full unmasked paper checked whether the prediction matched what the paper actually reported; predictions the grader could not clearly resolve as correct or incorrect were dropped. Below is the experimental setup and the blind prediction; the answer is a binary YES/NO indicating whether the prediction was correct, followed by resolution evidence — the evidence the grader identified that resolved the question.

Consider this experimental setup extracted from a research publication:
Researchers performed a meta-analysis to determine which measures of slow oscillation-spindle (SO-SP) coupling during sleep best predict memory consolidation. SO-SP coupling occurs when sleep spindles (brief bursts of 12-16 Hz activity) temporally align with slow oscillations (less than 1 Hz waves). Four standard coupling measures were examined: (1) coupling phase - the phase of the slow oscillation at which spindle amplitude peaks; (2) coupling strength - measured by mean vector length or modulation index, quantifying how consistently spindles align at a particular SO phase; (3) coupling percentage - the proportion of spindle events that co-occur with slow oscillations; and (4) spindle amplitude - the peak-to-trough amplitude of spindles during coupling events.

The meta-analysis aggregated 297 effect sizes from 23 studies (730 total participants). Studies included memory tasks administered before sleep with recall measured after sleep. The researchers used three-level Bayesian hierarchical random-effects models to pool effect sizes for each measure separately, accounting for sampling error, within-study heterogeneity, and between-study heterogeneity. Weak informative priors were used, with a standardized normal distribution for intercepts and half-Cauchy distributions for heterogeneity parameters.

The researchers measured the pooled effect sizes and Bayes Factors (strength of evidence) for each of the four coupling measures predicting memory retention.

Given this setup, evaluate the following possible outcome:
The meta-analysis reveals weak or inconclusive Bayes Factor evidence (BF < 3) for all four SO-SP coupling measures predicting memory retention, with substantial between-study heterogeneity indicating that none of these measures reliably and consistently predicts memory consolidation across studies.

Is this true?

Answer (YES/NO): NO